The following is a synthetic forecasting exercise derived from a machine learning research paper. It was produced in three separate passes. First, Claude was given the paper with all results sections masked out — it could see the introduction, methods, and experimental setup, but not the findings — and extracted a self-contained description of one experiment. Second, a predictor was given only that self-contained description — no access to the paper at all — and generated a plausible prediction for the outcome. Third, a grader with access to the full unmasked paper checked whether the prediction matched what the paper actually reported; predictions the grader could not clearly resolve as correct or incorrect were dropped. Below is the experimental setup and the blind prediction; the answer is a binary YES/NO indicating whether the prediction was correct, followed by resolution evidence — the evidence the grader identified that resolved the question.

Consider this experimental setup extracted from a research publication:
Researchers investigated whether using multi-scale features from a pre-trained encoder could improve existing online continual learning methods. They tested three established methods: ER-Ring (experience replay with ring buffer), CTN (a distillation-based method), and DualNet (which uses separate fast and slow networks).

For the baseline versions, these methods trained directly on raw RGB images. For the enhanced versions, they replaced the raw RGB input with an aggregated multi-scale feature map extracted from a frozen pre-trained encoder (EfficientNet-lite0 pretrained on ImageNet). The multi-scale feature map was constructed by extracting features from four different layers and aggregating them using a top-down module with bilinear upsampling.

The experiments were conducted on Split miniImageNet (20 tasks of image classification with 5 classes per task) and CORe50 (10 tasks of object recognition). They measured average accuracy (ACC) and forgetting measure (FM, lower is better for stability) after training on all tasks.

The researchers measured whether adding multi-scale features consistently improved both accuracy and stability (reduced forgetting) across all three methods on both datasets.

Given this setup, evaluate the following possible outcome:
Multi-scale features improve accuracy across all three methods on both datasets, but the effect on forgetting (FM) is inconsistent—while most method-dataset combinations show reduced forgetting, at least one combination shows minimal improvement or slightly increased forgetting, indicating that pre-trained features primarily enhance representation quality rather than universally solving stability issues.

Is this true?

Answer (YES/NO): NO